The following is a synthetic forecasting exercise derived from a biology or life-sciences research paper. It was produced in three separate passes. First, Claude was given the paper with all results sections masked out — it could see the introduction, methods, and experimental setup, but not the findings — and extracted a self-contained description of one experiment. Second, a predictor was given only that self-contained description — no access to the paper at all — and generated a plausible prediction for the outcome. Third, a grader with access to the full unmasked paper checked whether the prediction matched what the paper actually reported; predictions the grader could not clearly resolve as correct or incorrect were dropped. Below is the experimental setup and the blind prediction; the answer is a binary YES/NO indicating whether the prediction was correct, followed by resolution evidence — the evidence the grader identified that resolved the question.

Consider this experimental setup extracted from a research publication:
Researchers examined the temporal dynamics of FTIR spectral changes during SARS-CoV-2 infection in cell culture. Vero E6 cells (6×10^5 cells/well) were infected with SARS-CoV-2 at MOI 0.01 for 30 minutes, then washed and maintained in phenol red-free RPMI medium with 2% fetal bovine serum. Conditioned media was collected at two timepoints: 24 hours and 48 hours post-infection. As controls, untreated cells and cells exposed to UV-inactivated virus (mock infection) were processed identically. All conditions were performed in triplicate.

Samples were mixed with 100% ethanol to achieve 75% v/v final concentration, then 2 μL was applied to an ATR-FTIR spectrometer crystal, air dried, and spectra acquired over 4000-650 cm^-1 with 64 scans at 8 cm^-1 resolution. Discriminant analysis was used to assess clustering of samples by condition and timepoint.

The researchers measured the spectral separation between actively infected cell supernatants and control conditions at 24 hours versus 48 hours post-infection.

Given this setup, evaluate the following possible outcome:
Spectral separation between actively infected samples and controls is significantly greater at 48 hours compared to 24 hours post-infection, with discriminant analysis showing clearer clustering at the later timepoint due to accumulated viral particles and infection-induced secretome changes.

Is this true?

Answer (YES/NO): YES